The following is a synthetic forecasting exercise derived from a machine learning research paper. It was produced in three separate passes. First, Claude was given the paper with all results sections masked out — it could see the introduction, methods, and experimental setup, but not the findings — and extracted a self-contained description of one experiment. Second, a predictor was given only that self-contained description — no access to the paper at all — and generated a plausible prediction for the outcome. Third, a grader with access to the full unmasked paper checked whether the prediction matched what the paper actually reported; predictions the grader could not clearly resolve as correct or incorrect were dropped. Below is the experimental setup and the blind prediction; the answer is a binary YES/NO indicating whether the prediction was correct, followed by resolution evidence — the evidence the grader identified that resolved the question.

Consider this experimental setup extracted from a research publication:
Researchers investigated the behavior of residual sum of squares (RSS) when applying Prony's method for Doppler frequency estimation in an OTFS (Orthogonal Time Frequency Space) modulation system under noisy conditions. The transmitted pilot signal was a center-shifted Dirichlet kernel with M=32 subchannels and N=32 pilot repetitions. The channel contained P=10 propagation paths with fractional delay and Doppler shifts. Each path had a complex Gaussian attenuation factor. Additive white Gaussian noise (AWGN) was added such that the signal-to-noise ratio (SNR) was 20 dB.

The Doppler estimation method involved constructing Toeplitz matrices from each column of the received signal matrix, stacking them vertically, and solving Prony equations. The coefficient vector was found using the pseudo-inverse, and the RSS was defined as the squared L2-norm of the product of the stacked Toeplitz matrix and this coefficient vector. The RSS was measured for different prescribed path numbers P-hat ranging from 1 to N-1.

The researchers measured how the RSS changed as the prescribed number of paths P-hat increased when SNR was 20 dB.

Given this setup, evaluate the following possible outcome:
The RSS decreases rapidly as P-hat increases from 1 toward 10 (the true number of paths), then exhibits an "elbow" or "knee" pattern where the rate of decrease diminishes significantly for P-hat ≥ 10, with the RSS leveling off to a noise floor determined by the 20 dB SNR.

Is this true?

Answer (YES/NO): NO